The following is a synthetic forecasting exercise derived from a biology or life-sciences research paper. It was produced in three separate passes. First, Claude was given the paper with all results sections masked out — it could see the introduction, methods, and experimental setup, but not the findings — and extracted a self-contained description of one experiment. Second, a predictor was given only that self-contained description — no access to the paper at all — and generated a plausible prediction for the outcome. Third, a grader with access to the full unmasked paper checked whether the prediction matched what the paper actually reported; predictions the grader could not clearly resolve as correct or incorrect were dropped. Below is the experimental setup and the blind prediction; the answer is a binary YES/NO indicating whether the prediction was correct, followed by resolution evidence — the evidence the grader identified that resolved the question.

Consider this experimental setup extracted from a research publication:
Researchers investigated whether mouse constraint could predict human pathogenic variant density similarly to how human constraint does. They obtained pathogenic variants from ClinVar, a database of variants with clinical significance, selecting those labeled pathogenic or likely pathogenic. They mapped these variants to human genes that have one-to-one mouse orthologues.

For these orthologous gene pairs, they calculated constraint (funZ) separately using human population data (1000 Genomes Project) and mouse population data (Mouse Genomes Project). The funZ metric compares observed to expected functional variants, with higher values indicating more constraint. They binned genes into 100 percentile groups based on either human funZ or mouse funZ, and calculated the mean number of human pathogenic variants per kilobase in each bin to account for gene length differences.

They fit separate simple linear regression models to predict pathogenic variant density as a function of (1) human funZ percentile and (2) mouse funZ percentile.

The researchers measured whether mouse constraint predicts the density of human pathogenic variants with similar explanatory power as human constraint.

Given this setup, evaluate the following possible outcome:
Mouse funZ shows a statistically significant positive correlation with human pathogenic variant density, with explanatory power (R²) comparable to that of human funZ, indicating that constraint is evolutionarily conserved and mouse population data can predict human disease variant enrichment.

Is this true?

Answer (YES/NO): YES